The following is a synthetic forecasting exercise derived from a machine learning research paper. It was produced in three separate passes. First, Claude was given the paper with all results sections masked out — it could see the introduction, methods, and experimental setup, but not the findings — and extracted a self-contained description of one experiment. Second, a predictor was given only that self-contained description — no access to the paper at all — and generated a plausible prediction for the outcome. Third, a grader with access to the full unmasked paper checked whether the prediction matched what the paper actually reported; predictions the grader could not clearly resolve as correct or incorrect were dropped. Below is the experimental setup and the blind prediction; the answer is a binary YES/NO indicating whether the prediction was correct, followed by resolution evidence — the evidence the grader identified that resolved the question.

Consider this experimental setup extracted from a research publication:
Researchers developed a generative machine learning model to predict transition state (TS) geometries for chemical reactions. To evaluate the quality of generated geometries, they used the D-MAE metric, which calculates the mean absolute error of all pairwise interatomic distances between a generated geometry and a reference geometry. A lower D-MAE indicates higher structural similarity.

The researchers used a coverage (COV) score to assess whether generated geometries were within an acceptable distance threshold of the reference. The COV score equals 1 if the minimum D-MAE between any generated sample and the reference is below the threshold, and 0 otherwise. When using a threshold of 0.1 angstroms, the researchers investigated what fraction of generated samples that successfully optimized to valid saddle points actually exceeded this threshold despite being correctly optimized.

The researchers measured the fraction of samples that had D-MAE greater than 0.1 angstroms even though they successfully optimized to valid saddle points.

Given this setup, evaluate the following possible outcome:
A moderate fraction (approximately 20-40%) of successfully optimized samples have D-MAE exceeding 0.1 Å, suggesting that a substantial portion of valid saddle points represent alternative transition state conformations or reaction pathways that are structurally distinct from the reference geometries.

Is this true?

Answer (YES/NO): YES